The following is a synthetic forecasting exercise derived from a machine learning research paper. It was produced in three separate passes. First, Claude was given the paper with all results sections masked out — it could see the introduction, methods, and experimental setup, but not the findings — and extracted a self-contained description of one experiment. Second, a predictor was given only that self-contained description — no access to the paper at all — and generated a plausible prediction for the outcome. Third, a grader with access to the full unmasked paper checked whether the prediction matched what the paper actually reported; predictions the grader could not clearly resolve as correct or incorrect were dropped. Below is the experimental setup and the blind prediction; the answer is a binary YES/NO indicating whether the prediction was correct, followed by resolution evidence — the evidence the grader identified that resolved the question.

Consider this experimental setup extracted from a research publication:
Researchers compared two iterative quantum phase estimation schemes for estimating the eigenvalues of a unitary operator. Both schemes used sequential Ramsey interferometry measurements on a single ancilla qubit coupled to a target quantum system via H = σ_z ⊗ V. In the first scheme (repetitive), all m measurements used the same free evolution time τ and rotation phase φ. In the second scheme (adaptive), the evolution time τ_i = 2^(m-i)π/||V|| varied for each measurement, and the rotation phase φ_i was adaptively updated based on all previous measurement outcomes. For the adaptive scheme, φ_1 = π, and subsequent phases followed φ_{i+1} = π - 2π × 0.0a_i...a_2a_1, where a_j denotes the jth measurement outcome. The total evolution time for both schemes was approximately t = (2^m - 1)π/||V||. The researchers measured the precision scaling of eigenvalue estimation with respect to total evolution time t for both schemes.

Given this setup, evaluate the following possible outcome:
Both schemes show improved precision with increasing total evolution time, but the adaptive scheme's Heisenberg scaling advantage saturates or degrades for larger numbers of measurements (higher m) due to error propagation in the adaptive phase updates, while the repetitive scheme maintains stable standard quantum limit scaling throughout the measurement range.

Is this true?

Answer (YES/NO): NO